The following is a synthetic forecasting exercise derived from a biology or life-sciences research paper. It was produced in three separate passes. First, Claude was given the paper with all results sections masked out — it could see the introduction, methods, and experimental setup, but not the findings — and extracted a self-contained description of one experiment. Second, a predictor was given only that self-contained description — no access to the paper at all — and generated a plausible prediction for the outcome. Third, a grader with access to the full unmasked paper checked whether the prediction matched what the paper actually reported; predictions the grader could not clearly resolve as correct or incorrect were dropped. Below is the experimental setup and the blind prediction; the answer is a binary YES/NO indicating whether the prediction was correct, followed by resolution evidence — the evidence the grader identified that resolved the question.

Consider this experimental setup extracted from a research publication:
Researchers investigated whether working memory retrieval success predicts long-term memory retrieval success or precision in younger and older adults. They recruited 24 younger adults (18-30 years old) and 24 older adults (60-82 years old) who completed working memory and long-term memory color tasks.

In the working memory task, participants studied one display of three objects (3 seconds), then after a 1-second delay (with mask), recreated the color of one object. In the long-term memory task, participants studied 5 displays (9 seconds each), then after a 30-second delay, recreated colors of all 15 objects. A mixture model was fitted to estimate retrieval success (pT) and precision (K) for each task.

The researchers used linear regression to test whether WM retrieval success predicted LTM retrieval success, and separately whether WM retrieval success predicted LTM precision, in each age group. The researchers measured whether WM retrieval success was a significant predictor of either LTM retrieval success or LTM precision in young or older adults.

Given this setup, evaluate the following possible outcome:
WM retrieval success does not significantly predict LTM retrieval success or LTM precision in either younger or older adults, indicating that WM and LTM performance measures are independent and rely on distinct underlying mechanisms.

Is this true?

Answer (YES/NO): YES